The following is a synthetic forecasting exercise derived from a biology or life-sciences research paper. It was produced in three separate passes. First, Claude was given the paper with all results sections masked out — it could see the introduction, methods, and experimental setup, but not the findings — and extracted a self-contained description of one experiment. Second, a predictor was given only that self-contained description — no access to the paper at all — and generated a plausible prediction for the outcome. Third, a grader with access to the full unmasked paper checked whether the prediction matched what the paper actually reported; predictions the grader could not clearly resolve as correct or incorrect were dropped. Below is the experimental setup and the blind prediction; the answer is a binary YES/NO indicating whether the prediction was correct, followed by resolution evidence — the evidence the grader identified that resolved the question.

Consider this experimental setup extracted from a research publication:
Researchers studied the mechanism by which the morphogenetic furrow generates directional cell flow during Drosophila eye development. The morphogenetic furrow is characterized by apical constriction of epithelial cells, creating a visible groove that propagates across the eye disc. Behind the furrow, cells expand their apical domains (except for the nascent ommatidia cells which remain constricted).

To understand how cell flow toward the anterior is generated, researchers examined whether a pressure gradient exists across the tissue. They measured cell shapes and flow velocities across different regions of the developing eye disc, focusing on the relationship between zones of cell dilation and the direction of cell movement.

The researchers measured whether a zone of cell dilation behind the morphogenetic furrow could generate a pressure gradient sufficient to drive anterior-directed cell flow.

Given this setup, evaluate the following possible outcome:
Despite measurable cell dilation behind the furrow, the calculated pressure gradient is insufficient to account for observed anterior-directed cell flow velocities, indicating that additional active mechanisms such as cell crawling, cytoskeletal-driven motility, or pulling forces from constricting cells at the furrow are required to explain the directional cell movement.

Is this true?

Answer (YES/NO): NO